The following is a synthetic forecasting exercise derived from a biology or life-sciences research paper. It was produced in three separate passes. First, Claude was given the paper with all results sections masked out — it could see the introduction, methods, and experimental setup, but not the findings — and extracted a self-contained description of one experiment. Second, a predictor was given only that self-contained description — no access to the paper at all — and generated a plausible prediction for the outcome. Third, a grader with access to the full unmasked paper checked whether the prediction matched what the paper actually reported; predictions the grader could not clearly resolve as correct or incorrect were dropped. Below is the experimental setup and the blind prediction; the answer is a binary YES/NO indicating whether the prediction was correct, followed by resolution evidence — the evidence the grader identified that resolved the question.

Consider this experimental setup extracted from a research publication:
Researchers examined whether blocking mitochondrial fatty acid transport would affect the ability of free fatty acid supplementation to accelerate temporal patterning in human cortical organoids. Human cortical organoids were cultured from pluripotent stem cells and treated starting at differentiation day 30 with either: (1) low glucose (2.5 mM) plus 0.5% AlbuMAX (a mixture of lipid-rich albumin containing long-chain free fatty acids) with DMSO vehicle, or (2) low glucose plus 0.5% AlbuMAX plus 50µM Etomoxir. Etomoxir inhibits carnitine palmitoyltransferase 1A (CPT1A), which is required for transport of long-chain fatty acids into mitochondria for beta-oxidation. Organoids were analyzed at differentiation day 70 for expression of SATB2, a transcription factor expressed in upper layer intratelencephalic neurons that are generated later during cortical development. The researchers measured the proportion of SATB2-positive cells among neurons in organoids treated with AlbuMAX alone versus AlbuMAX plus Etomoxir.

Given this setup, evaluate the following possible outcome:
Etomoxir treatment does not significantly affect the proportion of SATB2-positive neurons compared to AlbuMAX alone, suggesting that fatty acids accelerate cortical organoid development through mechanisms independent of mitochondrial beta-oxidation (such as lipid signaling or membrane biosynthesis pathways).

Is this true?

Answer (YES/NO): NO